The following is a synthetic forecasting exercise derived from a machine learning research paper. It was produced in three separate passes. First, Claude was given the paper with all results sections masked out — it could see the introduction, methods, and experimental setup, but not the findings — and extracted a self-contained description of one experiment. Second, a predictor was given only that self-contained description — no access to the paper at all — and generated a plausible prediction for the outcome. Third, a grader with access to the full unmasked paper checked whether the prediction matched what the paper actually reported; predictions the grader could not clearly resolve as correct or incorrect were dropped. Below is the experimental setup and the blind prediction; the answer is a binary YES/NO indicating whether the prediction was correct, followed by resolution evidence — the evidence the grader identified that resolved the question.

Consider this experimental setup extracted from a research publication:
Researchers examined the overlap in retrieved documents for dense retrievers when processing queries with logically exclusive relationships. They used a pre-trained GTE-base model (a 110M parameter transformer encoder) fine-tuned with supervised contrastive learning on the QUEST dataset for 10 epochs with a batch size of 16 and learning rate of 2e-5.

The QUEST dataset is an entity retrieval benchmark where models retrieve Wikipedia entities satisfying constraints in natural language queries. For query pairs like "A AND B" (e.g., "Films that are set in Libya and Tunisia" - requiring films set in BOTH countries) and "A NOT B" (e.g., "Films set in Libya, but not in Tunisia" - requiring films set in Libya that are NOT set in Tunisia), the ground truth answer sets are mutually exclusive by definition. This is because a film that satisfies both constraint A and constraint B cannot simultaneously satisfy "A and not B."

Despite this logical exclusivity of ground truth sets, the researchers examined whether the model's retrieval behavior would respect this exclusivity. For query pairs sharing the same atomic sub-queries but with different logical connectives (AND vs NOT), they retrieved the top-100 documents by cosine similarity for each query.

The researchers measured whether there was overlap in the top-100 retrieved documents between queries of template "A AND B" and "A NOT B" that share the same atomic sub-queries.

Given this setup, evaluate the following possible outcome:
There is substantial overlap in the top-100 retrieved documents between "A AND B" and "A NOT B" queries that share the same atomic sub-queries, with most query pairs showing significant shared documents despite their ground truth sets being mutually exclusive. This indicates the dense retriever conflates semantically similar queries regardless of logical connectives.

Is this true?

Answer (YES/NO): YES